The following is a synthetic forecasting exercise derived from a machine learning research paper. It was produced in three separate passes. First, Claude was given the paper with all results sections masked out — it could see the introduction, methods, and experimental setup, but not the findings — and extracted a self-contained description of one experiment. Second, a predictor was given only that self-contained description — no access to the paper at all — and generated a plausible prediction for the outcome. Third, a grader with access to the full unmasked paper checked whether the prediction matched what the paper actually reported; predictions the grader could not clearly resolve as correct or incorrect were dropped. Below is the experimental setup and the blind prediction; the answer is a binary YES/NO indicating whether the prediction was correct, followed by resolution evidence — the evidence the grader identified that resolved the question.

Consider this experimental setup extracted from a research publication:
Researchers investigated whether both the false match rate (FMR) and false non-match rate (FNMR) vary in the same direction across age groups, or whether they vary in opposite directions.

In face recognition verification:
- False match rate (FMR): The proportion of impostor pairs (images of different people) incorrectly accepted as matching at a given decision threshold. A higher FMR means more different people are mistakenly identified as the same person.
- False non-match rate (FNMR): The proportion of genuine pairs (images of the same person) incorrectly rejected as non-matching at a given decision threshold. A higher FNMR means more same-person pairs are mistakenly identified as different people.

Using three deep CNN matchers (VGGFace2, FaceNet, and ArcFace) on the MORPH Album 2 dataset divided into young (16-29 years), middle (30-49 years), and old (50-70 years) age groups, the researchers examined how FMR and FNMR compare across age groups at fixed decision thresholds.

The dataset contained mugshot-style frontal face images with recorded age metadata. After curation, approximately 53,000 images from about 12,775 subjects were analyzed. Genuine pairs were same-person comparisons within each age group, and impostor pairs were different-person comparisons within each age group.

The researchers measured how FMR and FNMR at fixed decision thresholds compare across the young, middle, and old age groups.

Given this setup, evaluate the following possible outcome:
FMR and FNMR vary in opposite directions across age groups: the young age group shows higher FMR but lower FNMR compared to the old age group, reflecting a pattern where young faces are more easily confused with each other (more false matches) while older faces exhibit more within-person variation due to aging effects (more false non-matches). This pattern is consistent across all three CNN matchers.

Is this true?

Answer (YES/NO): NO